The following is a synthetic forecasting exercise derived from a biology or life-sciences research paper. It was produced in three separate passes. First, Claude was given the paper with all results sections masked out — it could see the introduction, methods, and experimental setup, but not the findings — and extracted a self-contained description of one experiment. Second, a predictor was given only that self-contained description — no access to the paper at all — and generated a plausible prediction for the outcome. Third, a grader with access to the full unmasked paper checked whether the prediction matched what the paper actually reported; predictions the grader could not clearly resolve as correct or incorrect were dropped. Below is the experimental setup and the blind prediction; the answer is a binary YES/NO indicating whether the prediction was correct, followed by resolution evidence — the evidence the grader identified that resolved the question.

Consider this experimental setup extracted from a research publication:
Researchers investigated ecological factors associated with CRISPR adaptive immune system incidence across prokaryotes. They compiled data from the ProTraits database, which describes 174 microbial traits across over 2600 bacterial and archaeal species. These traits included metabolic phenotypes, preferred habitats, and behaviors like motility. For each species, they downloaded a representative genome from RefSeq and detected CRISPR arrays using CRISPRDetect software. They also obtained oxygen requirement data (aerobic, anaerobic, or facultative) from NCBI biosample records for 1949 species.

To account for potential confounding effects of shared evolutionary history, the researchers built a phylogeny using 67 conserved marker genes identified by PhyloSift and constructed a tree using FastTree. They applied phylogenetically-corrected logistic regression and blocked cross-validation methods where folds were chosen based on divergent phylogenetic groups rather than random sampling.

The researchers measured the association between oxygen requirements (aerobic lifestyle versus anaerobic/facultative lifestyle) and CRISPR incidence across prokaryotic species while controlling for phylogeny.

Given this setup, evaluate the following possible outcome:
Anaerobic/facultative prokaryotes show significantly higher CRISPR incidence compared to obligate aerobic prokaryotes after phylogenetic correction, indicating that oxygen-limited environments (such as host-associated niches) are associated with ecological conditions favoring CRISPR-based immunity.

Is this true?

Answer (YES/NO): YES